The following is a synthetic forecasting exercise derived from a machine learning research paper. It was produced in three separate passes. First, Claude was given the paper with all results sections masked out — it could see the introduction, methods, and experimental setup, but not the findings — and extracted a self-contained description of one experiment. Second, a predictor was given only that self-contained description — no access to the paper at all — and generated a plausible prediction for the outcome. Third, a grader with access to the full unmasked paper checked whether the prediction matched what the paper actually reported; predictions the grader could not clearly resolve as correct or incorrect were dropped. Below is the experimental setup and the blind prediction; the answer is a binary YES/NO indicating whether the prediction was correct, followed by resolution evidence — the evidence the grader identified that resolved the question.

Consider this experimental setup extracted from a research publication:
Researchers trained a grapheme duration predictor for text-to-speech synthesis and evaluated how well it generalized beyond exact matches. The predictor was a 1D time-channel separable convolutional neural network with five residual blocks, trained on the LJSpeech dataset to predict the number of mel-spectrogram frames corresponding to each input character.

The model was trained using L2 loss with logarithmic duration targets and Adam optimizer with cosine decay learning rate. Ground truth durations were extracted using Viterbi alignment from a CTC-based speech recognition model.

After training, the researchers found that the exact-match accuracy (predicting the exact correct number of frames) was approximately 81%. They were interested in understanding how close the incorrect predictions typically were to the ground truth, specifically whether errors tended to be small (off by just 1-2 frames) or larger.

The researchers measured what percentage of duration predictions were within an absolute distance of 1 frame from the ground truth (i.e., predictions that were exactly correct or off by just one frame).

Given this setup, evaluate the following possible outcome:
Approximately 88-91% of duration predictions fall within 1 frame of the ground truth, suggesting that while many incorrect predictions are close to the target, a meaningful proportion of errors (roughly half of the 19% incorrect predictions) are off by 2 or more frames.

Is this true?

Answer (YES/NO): NO